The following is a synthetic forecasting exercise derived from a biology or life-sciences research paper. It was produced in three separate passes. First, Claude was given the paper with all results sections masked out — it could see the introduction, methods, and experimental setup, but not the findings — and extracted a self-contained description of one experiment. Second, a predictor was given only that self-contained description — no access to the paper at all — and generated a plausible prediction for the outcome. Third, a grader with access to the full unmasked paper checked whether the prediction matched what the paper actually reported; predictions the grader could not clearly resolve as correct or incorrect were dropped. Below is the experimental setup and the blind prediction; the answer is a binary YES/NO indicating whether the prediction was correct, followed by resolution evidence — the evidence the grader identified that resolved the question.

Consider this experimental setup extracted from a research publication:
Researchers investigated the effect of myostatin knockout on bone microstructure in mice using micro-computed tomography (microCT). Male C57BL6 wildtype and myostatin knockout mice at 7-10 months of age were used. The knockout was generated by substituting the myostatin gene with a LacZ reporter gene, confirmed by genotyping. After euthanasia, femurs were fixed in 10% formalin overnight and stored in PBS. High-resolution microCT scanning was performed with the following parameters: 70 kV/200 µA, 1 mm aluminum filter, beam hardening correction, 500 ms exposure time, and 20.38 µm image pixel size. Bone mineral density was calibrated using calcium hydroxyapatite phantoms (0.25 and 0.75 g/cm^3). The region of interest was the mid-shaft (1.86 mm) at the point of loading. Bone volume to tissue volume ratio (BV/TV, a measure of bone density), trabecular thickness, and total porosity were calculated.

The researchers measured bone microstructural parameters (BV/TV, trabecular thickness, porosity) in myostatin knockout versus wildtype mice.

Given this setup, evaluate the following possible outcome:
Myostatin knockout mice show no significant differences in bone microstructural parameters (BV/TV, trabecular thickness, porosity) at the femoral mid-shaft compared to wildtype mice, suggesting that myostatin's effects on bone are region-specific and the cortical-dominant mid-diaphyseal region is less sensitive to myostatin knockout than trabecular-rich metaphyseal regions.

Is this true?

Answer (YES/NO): NO